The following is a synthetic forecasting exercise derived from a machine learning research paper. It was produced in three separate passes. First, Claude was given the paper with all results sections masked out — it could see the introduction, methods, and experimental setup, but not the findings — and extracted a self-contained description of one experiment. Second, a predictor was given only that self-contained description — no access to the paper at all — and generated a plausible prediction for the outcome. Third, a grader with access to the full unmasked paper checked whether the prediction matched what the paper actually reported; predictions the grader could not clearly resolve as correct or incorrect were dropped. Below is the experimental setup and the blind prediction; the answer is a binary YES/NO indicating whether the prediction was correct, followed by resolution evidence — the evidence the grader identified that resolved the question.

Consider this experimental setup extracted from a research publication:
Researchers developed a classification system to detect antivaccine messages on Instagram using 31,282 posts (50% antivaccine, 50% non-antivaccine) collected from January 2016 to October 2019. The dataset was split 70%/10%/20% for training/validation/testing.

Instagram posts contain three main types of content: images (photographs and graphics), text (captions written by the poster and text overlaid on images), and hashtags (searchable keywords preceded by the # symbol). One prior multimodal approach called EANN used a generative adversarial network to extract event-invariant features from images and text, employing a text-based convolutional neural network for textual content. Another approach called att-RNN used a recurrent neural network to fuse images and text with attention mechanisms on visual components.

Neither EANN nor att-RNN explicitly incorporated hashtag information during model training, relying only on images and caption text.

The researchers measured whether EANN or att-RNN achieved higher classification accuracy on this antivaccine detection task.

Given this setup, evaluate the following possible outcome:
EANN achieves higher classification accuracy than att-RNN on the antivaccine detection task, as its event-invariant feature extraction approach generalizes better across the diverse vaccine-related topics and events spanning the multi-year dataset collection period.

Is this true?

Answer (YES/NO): NO